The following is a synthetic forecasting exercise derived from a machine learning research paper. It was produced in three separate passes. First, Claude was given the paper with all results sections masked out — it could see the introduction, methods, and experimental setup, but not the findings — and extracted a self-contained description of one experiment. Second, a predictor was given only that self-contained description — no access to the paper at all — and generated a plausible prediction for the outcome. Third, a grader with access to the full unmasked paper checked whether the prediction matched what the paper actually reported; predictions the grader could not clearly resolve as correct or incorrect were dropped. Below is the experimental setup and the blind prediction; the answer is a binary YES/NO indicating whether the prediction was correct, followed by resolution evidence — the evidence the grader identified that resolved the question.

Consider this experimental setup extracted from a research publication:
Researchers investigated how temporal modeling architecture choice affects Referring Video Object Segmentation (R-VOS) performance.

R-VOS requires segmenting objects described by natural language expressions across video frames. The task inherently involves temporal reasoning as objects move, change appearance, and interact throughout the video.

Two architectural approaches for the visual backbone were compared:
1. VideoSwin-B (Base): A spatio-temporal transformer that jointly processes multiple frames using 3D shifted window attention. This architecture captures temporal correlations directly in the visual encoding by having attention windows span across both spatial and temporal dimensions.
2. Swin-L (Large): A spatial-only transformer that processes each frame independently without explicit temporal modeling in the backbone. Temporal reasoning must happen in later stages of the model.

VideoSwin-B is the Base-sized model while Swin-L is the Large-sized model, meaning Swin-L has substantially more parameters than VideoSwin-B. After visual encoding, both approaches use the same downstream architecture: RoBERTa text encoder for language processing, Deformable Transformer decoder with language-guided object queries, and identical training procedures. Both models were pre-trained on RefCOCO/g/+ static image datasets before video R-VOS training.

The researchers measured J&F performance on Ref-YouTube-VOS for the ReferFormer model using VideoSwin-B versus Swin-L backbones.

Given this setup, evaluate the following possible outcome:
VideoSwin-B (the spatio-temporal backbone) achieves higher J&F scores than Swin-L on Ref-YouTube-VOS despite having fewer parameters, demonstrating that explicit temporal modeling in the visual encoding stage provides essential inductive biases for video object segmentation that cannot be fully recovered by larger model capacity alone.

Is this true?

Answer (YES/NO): YES